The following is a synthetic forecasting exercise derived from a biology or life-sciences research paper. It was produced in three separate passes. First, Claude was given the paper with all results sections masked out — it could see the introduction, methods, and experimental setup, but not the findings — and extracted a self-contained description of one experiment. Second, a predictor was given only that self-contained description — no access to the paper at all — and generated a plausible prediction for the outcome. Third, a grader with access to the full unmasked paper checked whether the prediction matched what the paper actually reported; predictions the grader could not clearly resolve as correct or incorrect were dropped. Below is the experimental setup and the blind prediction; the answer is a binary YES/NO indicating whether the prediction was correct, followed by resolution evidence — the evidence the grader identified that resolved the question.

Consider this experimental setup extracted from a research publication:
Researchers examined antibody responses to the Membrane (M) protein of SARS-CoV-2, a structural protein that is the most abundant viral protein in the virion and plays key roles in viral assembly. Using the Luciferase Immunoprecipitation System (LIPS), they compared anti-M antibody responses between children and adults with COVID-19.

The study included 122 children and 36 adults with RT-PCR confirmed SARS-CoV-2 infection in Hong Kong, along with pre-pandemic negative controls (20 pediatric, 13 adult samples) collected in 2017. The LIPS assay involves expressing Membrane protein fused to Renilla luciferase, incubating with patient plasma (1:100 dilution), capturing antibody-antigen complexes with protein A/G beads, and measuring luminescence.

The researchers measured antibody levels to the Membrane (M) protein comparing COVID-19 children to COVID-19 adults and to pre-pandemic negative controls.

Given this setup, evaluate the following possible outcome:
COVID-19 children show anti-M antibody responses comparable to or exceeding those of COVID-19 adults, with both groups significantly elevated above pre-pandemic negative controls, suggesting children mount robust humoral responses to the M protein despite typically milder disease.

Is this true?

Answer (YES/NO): NO